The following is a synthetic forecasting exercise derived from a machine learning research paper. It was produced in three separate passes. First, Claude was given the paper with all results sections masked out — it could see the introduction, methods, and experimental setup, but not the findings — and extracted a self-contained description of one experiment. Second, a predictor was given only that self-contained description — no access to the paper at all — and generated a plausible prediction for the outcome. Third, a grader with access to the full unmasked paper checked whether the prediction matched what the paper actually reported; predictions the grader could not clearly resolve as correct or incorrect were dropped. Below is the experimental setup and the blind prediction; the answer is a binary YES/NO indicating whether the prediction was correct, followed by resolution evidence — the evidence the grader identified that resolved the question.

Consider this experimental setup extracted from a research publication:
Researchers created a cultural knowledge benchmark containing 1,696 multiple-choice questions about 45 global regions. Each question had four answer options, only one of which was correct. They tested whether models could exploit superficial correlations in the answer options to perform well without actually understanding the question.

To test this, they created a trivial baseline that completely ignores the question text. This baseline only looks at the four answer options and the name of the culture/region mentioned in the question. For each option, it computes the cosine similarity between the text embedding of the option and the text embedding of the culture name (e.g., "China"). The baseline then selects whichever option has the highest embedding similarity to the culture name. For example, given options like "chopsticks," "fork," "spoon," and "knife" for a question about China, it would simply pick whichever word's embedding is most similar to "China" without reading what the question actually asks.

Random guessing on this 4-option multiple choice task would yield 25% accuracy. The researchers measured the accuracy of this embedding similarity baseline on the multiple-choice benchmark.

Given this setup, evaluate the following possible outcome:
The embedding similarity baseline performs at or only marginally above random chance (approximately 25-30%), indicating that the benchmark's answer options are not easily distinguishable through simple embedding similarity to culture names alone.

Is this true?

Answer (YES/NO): NO